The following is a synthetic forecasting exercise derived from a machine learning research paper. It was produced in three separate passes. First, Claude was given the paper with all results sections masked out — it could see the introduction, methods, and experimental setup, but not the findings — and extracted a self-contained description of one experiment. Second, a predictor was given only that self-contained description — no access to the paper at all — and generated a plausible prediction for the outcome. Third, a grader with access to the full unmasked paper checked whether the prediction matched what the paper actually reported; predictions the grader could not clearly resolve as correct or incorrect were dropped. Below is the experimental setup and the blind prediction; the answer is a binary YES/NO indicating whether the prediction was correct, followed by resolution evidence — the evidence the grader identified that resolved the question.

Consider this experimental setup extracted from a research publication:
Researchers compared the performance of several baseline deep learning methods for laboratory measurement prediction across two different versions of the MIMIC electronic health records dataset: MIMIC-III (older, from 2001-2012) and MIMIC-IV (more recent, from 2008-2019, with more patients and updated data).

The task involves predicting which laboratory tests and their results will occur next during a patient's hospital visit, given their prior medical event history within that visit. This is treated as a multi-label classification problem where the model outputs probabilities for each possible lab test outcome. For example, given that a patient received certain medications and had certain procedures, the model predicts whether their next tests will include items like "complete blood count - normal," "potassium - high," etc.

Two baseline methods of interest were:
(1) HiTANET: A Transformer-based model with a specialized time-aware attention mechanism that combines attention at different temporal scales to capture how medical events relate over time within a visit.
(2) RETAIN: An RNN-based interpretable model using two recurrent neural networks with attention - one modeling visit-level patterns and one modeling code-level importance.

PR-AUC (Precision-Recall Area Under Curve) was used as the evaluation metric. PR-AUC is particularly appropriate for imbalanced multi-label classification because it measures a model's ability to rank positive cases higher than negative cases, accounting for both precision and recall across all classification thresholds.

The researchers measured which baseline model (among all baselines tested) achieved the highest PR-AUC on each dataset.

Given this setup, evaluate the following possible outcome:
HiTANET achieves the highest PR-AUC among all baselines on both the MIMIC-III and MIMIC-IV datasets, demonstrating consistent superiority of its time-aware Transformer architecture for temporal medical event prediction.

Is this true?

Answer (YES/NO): NO